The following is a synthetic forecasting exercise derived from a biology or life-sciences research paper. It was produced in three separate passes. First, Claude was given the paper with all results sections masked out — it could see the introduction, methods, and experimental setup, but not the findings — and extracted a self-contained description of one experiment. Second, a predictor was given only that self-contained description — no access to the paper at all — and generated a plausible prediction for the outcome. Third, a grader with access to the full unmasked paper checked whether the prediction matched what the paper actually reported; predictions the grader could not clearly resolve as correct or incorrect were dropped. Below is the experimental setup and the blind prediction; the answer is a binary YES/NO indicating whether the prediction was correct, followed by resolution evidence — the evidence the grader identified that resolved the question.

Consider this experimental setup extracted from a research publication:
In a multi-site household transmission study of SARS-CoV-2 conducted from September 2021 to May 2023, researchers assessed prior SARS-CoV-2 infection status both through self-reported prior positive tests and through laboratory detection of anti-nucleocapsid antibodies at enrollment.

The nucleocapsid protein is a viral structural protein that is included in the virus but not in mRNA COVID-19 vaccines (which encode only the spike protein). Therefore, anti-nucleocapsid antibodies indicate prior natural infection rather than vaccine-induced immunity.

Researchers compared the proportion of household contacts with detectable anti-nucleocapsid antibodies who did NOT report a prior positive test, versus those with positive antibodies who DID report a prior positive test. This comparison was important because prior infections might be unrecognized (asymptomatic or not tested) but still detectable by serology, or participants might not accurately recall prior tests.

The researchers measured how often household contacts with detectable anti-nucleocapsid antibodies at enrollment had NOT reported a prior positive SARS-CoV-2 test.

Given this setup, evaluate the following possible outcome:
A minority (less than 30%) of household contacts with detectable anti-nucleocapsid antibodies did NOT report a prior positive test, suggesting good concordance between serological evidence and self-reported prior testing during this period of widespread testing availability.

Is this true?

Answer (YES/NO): NO